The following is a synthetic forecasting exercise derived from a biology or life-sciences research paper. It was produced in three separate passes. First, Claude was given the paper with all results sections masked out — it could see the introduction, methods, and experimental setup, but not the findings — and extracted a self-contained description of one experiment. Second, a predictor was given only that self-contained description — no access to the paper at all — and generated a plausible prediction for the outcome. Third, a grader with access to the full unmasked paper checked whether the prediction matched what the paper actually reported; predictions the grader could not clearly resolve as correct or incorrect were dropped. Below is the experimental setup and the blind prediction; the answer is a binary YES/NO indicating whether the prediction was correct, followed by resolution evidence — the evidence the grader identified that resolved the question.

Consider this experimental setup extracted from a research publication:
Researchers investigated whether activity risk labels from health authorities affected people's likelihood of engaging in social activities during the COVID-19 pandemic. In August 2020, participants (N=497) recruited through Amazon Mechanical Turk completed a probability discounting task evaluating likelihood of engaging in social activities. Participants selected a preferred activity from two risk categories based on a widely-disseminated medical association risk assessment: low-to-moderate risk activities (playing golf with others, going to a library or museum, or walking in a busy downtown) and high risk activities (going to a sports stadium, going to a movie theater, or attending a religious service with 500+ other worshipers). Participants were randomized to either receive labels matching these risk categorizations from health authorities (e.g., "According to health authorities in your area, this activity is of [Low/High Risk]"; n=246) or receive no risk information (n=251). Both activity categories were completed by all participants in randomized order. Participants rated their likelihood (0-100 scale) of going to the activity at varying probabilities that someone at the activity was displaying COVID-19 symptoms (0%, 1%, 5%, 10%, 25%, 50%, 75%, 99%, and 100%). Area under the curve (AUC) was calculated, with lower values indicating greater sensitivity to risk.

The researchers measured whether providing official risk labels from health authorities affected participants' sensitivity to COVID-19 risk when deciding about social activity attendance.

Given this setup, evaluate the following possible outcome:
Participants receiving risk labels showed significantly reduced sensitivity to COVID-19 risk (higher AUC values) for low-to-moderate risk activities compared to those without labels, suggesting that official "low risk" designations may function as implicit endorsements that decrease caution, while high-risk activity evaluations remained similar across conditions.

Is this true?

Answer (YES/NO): NO